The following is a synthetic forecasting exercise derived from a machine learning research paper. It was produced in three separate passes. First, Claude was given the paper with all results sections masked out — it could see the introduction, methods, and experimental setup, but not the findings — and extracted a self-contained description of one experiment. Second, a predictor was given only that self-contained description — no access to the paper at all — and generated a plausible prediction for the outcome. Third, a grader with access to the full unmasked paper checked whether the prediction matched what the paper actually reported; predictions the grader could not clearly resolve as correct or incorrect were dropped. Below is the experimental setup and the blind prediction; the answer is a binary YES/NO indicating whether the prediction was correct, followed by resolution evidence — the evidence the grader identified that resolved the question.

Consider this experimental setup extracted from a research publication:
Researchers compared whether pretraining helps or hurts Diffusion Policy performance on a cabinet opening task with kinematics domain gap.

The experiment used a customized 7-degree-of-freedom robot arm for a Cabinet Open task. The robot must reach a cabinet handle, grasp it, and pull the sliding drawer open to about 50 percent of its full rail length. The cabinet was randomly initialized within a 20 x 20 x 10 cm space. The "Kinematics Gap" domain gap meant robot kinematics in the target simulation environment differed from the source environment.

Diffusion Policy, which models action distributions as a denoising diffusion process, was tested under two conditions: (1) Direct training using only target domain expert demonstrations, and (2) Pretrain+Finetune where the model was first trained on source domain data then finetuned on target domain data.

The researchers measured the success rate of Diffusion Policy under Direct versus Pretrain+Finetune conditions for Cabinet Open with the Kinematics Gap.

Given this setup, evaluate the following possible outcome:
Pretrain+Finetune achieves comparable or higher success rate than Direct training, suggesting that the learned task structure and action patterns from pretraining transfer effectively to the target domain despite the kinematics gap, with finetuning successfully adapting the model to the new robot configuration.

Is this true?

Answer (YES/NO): NO